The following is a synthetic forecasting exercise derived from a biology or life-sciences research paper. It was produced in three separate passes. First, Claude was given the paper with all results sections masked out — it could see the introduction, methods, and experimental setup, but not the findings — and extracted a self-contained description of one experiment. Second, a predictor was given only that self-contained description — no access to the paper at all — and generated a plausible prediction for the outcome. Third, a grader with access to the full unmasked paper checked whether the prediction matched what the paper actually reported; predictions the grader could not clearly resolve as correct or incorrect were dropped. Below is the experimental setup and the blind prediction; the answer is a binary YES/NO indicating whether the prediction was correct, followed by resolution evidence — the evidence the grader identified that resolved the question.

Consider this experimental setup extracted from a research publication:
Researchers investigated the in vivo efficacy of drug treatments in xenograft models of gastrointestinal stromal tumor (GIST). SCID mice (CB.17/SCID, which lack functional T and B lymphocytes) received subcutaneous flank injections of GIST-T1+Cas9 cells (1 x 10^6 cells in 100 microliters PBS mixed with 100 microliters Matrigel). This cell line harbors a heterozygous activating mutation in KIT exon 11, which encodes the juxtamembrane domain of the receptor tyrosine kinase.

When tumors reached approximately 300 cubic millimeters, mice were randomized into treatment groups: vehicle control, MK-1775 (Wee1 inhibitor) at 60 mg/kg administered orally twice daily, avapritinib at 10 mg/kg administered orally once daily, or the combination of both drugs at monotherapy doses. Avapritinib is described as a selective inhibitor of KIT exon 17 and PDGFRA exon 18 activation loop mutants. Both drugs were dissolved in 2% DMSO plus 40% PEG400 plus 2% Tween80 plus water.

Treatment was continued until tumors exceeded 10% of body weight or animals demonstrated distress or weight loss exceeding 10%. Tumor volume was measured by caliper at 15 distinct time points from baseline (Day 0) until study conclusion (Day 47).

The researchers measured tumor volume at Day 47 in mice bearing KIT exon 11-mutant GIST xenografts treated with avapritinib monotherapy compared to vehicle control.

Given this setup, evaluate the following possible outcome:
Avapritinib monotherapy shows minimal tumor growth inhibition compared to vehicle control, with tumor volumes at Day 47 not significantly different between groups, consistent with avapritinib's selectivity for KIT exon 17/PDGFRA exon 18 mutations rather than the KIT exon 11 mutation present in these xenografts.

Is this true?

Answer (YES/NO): NO